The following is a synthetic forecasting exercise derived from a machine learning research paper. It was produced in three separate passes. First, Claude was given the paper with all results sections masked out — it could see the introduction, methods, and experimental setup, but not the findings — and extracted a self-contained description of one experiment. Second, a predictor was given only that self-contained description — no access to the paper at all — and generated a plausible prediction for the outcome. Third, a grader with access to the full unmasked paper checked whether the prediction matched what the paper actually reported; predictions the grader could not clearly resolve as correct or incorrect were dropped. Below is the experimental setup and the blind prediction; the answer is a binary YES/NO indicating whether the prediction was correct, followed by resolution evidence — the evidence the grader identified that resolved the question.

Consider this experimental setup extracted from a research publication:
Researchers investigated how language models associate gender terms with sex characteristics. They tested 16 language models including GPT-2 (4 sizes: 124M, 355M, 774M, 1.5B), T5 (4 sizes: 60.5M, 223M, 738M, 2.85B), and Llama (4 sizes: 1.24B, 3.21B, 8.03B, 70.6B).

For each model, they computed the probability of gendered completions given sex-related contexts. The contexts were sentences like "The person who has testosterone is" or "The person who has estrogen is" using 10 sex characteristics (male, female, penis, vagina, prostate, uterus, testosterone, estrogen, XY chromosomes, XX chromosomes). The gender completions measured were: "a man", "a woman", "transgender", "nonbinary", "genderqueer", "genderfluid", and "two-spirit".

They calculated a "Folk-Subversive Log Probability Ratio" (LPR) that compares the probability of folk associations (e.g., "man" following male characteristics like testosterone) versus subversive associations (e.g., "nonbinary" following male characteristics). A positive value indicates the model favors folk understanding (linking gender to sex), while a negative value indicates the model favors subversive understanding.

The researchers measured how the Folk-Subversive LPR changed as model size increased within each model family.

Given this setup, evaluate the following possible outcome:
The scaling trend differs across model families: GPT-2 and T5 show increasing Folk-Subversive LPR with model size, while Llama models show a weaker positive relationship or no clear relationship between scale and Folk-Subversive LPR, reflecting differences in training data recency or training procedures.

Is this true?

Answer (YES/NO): NO